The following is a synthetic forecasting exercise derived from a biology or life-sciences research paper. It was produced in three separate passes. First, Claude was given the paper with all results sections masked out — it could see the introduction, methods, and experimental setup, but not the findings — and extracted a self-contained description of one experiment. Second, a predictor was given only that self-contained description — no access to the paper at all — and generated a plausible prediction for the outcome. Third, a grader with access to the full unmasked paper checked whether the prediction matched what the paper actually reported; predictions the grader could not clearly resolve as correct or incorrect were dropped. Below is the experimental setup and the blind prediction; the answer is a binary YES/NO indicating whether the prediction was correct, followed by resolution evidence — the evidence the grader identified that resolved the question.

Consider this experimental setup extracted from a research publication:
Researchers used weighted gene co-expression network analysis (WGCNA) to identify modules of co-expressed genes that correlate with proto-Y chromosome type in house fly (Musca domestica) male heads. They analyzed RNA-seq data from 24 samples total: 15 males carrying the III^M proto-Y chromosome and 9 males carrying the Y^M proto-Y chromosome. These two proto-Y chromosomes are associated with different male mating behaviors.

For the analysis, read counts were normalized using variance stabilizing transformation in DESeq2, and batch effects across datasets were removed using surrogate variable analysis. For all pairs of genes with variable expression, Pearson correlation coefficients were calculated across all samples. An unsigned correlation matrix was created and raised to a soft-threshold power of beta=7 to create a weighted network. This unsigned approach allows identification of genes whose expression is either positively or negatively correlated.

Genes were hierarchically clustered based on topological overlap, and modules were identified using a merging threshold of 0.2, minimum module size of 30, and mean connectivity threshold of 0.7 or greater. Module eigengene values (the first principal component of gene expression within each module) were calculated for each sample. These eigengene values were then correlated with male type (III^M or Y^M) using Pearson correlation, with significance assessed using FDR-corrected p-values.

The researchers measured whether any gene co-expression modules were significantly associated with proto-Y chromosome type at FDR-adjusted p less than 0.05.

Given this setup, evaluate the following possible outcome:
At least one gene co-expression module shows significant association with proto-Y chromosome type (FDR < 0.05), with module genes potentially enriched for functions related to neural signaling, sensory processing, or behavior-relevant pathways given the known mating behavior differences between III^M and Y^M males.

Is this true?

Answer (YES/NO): NO